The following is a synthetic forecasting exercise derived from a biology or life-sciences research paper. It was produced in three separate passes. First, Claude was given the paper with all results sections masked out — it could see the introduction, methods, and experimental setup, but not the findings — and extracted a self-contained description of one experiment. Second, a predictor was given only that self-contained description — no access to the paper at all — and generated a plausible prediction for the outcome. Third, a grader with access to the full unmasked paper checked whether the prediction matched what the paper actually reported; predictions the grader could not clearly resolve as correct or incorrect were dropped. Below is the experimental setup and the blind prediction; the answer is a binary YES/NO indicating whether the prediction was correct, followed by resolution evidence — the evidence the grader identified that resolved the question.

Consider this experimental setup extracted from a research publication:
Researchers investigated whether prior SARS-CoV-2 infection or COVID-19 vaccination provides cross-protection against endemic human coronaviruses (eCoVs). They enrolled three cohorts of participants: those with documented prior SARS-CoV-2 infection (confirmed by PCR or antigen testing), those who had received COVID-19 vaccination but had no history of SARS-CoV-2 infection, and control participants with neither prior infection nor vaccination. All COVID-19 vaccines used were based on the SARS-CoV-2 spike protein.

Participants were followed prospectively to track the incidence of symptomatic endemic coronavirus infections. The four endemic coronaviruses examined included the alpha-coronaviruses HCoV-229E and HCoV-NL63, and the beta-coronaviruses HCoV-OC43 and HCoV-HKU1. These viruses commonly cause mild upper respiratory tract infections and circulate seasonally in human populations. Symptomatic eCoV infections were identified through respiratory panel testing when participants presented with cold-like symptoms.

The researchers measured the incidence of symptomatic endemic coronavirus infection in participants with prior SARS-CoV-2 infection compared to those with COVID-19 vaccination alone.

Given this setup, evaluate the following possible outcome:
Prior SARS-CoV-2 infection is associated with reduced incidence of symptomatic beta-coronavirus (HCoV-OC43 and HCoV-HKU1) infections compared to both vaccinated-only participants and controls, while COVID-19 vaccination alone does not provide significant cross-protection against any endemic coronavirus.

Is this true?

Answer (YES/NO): NO